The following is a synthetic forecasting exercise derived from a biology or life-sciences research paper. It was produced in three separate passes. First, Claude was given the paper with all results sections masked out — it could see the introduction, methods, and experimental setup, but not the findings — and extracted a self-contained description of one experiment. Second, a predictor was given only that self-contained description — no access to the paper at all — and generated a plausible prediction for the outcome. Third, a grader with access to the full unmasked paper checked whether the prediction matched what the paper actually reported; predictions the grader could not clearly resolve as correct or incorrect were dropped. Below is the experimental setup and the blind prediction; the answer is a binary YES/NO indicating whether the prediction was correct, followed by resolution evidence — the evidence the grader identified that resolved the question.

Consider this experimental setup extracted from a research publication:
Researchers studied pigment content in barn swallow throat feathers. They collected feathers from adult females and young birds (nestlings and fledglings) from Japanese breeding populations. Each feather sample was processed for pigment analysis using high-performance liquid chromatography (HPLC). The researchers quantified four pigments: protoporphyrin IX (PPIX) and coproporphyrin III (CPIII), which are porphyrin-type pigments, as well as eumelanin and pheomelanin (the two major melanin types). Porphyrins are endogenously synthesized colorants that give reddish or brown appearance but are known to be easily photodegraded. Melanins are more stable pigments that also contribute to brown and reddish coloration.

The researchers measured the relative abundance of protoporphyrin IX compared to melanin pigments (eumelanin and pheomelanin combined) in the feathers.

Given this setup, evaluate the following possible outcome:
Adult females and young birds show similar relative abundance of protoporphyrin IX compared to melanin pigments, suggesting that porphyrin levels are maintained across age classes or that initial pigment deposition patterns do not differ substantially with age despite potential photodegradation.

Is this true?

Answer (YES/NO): NO